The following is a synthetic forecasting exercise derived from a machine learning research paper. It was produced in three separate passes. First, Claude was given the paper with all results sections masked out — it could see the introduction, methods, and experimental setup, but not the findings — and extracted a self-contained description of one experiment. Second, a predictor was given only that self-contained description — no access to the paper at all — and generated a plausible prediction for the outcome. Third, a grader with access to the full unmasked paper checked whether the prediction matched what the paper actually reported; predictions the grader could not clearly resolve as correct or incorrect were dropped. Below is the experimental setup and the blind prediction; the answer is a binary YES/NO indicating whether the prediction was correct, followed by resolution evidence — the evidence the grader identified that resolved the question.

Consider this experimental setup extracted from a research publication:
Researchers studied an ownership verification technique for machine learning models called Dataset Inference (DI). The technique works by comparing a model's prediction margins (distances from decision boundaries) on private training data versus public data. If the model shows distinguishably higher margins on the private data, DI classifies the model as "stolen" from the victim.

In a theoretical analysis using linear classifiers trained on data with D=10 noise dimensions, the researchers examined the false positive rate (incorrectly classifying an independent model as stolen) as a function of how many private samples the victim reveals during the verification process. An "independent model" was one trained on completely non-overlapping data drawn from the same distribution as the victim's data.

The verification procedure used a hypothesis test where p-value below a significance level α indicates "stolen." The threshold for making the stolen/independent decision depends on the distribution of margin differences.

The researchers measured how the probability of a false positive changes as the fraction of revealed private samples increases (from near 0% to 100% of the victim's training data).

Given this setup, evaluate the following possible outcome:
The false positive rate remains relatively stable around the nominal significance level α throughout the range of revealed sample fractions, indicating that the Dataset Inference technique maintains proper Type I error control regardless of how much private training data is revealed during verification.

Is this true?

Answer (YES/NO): NO